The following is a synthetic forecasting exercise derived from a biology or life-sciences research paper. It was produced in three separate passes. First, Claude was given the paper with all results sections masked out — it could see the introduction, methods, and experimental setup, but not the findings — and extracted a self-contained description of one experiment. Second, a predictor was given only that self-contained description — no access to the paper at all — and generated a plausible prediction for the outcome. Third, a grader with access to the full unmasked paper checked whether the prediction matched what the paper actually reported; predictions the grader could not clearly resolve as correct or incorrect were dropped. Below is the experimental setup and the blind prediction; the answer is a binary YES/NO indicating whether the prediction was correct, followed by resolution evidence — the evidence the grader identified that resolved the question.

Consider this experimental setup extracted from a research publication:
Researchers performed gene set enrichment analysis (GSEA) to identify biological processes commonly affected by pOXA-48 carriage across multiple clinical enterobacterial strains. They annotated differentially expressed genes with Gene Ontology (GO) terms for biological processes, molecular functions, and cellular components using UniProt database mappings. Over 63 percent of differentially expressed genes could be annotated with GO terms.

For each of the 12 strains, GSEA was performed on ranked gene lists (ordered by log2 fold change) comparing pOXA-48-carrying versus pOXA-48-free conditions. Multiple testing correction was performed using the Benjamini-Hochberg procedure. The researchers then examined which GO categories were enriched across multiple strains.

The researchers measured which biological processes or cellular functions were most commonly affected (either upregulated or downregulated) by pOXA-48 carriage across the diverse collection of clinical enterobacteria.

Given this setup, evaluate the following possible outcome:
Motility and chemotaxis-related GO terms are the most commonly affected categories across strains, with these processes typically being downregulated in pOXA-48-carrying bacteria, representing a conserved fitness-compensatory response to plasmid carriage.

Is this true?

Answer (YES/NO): NO